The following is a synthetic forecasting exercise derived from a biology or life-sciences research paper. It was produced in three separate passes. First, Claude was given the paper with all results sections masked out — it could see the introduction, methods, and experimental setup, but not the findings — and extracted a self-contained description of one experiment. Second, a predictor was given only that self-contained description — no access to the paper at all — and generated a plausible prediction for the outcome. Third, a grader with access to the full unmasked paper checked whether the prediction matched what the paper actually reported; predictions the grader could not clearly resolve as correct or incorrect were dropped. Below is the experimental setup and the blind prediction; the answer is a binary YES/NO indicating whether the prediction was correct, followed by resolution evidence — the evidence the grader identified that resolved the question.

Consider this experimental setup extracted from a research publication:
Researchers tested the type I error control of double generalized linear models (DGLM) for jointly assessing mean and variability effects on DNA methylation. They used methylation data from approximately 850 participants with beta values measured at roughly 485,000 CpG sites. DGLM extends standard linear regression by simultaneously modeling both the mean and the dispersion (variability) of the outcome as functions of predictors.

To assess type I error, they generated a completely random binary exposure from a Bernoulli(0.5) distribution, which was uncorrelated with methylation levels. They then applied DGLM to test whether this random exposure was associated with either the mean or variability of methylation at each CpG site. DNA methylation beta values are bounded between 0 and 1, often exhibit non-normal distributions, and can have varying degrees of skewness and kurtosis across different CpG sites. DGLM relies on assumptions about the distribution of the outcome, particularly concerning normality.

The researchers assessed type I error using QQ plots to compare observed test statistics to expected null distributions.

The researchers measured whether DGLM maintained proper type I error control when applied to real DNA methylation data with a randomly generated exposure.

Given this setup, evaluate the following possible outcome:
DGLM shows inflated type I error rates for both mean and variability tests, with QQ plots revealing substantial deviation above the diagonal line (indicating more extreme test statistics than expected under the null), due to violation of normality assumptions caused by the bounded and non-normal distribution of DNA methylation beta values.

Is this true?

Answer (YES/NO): YES